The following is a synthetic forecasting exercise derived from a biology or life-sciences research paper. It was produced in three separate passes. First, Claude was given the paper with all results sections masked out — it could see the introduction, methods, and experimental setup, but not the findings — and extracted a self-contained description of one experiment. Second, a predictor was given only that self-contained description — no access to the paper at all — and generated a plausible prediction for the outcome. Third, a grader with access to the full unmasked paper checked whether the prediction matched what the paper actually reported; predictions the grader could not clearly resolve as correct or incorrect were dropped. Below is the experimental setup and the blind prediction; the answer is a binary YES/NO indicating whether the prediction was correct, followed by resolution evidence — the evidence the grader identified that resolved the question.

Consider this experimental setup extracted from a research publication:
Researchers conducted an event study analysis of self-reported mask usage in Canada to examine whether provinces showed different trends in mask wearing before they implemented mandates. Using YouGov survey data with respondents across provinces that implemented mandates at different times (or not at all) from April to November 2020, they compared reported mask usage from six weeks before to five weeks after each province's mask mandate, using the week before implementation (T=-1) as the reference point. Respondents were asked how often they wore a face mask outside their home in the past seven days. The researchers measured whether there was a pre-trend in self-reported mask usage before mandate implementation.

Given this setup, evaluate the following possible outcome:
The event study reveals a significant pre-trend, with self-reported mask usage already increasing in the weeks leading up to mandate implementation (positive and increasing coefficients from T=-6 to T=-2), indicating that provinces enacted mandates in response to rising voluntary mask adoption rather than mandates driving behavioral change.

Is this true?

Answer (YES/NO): NO